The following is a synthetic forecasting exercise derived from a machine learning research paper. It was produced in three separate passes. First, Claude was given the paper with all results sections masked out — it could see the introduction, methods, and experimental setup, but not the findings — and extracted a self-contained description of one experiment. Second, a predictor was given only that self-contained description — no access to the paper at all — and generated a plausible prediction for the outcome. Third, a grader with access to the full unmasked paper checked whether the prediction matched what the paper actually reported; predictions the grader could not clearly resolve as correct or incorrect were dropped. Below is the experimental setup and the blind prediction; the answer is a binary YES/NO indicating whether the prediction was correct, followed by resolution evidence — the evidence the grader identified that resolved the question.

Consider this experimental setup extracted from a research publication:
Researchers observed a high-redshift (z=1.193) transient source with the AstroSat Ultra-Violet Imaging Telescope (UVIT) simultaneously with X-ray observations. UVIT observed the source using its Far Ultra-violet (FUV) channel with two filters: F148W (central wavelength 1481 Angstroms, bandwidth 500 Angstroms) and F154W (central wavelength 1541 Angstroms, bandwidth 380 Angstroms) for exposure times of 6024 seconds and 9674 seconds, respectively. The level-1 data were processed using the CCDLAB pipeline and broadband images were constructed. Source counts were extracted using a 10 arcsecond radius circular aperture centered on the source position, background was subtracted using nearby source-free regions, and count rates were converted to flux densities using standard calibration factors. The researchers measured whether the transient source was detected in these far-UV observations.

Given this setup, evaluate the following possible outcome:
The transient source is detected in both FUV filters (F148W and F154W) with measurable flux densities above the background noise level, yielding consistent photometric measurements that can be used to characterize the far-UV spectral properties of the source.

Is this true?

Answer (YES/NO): NO